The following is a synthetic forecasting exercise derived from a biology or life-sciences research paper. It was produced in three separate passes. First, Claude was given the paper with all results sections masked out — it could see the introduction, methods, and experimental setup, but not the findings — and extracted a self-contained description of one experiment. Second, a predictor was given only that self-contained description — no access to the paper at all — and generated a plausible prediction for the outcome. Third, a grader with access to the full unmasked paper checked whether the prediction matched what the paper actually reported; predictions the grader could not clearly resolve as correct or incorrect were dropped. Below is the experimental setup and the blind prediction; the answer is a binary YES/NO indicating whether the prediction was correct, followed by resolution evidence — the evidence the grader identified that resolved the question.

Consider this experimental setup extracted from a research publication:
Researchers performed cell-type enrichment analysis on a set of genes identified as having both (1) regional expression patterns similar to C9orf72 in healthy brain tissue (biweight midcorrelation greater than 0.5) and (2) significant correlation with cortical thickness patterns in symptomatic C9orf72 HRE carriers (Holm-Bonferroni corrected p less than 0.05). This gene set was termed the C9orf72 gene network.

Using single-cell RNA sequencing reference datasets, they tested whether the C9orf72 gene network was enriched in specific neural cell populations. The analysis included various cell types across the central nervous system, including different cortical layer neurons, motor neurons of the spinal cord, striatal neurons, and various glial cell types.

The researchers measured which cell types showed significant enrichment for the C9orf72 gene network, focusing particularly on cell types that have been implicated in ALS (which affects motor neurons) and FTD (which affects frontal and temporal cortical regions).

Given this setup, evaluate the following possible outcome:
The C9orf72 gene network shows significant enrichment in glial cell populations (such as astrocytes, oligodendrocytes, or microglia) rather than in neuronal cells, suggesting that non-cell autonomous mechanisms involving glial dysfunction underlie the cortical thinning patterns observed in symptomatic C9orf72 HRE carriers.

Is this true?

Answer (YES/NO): NO